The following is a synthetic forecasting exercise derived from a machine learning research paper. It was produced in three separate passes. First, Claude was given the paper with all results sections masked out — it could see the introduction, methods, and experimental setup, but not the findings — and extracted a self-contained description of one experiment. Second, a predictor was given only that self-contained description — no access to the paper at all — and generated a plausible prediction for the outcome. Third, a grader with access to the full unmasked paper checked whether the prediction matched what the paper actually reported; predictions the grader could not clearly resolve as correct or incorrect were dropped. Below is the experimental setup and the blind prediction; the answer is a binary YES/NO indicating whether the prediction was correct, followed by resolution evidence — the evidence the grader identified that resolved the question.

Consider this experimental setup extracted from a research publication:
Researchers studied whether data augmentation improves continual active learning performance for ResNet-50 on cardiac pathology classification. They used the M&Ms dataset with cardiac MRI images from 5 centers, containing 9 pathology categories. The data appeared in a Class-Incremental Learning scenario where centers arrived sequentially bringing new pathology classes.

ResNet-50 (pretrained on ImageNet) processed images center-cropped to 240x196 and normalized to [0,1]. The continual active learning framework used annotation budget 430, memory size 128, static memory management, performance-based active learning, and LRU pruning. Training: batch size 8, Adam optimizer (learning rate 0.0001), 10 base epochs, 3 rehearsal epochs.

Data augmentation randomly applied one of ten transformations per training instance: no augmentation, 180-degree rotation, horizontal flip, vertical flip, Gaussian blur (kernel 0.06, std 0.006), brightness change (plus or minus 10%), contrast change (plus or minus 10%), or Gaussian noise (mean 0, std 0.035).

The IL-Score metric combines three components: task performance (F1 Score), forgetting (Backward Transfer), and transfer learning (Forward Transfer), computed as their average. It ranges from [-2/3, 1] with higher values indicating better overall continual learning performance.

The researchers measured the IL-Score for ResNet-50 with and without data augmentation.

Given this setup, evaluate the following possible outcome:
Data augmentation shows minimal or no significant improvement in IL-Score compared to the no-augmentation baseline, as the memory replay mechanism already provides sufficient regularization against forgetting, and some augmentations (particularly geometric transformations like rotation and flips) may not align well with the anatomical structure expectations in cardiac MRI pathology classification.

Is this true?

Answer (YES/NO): NO